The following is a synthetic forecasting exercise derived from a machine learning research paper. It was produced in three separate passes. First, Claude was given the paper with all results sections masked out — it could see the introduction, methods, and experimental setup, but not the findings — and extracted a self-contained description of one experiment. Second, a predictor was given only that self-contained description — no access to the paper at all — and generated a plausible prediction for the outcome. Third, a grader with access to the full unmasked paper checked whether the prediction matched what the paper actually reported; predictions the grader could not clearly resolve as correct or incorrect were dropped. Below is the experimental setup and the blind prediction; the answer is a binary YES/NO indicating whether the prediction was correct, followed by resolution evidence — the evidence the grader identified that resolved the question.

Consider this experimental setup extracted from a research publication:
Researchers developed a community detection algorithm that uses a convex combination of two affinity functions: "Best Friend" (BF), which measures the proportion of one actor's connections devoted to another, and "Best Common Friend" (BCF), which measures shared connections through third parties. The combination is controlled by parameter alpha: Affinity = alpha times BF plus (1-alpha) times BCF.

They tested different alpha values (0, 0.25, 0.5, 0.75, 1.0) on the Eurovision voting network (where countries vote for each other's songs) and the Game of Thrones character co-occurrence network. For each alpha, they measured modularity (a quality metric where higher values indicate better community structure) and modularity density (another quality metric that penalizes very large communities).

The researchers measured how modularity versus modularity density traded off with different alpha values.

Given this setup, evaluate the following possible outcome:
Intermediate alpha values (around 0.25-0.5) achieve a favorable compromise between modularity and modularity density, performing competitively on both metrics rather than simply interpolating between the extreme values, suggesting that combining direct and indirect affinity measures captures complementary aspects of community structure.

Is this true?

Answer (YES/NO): NO